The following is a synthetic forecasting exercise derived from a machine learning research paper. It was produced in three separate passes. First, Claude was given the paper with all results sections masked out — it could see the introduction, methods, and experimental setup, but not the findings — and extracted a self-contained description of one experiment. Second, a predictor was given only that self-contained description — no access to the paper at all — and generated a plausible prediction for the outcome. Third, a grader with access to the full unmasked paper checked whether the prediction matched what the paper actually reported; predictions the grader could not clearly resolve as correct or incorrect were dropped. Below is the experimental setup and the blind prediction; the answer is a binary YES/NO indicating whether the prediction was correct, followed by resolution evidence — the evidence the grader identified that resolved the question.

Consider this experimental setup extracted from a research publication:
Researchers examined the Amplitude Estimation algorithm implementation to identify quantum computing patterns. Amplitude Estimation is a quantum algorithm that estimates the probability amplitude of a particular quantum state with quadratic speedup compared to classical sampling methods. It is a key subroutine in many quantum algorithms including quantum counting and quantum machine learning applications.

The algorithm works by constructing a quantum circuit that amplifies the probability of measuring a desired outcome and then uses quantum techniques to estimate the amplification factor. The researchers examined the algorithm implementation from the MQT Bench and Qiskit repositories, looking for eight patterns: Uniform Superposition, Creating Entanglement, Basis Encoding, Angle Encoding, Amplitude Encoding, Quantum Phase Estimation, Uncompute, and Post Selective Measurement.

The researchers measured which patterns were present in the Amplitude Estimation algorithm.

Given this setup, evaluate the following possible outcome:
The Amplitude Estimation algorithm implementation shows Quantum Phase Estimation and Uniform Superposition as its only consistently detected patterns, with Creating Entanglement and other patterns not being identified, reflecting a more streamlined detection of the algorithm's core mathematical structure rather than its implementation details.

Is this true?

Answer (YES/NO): NO